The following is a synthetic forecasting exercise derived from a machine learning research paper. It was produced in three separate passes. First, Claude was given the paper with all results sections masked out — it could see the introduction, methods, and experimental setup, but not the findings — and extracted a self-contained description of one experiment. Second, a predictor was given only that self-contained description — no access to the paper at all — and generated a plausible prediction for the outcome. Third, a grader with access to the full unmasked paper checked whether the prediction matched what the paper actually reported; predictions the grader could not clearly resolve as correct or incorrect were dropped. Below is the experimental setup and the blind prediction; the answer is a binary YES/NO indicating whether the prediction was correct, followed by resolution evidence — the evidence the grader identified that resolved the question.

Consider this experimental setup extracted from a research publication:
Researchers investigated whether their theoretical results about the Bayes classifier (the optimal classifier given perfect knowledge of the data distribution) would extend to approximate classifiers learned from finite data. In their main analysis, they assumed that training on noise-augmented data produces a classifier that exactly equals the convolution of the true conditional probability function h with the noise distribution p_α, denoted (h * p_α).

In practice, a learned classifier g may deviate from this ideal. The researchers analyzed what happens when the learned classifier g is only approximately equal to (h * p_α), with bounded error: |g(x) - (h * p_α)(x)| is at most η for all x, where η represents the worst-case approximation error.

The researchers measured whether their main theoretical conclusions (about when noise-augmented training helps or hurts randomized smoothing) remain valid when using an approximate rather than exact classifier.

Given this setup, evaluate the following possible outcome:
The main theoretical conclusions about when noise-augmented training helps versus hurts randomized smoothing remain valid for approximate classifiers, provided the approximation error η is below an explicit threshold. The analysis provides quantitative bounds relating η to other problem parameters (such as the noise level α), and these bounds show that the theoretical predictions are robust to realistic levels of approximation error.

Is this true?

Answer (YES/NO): NO